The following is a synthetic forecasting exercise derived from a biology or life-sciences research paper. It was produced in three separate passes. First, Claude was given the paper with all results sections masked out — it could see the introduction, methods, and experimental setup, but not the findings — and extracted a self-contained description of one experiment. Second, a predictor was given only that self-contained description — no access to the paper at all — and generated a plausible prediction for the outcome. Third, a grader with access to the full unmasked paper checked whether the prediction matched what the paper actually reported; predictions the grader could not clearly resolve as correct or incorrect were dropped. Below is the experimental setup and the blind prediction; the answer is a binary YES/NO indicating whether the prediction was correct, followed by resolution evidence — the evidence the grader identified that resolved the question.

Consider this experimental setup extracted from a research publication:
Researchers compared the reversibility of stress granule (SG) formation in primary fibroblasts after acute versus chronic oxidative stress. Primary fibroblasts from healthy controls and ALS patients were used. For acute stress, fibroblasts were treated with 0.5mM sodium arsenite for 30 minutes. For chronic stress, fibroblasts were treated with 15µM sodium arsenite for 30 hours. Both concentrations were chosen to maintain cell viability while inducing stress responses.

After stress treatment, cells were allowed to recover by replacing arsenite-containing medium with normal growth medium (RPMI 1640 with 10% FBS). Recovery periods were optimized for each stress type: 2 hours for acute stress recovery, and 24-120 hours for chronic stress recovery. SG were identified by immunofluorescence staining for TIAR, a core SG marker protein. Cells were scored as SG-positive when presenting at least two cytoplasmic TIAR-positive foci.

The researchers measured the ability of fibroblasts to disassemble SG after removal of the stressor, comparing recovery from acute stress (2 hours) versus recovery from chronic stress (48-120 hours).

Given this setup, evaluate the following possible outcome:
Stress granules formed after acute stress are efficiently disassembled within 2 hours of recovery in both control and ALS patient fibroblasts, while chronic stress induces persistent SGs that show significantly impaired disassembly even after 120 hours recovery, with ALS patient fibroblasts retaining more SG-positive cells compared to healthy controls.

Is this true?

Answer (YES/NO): NO